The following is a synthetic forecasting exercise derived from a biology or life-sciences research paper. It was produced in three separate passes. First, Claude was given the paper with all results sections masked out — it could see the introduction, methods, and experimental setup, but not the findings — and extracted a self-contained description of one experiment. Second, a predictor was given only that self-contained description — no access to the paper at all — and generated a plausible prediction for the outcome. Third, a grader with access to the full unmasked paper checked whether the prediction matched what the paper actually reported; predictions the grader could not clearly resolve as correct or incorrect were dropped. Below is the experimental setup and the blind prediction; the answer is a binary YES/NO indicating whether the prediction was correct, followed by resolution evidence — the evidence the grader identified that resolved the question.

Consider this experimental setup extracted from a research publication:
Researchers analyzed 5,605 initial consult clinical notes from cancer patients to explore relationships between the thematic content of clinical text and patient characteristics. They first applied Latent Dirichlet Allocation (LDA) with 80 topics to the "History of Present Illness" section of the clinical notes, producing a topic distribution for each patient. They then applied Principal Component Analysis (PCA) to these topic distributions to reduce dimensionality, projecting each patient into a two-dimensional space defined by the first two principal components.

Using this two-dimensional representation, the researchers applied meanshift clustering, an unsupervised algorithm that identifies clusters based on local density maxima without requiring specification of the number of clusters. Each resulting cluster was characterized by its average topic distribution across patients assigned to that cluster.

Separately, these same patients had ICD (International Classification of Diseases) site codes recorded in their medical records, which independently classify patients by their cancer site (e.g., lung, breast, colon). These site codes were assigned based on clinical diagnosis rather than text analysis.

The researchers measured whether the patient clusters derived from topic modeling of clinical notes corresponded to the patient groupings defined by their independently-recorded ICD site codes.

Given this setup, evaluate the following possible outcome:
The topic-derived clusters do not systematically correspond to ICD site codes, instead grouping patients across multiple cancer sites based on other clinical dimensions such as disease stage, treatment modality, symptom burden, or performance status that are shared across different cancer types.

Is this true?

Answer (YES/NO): NO